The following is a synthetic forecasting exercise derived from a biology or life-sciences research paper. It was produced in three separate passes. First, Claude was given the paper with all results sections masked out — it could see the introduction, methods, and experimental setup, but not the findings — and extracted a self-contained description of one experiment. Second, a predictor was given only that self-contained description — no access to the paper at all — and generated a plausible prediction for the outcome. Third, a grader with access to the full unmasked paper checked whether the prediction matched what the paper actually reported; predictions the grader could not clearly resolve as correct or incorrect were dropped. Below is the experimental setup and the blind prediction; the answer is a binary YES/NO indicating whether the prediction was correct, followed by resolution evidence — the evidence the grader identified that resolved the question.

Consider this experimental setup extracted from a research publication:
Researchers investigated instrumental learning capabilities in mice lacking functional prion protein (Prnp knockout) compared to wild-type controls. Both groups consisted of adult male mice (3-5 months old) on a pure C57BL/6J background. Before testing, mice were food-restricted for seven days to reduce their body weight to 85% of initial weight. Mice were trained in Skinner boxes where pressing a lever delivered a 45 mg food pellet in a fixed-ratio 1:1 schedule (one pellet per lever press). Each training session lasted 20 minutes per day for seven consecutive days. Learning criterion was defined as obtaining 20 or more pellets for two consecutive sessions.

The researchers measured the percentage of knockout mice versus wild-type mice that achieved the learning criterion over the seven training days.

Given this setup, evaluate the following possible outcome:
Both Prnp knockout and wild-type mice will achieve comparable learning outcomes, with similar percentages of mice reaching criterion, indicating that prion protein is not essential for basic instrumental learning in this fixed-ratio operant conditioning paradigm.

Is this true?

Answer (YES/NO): NO